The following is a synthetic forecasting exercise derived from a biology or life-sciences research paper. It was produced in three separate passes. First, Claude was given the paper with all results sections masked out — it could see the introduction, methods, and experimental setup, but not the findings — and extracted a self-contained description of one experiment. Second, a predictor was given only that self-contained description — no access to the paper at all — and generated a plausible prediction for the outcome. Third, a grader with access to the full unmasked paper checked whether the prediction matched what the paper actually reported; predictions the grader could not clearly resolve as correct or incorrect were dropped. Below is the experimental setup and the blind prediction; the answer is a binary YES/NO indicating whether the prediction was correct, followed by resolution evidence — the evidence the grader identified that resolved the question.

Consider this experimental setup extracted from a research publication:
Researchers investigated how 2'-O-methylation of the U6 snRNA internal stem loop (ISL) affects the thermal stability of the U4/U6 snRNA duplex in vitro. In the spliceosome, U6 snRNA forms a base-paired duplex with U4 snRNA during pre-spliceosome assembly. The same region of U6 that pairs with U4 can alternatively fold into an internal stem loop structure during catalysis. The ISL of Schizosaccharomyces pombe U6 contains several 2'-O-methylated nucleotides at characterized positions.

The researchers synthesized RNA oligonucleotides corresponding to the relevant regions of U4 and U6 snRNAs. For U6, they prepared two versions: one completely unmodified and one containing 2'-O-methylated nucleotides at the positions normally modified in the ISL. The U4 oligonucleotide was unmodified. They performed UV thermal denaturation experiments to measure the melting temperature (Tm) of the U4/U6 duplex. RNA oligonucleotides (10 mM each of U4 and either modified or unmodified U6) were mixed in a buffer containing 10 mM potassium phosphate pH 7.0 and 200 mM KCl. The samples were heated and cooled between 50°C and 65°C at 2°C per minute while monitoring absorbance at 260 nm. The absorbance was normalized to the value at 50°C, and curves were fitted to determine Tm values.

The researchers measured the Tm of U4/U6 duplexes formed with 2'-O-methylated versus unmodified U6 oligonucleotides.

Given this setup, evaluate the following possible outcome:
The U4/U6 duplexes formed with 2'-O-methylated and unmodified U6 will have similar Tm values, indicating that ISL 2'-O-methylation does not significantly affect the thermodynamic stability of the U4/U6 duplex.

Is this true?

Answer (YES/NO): NO